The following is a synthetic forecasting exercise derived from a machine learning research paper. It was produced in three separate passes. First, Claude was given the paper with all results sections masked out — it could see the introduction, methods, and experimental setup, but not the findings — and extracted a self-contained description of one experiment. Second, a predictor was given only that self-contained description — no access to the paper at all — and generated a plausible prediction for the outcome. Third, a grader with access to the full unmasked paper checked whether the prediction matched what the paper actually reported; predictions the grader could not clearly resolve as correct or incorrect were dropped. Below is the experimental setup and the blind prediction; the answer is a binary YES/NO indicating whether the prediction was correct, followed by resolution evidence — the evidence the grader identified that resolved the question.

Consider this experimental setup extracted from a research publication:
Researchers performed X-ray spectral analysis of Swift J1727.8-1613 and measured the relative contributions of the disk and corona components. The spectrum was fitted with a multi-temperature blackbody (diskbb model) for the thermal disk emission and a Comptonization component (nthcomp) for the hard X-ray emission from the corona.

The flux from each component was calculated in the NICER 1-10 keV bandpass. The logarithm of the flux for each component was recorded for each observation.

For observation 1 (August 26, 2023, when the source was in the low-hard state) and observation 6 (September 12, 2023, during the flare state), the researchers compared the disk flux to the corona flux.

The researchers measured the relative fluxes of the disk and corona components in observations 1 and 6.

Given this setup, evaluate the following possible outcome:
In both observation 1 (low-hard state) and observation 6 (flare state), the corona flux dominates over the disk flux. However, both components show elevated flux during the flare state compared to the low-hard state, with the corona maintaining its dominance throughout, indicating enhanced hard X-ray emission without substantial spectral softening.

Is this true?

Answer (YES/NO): NO